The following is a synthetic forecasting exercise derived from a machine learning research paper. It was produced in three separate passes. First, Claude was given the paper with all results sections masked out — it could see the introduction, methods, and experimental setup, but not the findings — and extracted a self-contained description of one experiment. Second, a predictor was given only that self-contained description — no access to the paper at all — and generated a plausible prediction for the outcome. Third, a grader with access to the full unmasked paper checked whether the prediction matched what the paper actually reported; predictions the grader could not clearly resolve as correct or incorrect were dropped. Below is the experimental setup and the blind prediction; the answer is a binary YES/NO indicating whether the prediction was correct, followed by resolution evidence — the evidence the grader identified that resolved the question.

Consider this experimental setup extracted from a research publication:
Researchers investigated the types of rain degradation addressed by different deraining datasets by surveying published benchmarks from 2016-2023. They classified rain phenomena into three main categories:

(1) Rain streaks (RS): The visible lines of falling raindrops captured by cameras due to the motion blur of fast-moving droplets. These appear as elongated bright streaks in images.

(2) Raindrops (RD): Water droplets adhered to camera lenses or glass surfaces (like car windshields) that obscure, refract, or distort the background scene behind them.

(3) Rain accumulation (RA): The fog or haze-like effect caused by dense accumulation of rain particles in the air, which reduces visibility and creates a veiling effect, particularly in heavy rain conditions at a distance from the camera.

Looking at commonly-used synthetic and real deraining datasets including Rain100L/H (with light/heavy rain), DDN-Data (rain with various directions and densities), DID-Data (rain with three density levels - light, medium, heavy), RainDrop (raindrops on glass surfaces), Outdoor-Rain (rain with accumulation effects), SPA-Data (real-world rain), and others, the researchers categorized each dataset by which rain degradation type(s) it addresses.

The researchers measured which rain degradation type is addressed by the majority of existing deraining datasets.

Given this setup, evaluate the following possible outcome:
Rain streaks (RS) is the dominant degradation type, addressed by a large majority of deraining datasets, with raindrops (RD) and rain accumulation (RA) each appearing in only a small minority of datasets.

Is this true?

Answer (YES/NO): YES